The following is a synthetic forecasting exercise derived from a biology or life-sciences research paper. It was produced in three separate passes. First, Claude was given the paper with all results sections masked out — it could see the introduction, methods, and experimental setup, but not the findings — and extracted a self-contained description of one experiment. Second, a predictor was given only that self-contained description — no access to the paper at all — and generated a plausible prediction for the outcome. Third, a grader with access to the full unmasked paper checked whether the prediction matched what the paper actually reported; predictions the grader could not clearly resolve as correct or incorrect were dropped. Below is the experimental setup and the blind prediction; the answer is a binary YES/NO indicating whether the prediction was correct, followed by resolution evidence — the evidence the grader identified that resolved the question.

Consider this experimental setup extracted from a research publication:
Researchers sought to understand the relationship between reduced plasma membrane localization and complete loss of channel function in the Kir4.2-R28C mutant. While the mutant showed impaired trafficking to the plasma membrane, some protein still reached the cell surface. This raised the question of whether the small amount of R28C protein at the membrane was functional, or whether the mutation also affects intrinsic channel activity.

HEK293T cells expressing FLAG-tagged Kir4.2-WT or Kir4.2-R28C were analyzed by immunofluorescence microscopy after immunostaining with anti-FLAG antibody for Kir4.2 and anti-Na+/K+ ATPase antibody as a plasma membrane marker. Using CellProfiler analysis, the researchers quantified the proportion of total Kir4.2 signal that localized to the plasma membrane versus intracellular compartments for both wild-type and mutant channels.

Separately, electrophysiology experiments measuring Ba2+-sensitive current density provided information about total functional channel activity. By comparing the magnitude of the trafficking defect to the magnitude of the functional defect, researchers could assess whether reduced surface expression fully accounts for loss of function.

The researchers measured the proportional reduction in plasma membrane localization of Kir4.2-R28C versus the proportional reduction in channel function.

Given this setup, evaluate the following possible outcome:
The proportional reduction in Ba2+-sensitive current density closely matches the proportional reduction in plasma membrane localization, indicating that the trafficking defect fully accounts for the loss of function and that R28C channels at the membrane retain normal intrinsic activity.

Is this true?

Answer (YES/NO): NO